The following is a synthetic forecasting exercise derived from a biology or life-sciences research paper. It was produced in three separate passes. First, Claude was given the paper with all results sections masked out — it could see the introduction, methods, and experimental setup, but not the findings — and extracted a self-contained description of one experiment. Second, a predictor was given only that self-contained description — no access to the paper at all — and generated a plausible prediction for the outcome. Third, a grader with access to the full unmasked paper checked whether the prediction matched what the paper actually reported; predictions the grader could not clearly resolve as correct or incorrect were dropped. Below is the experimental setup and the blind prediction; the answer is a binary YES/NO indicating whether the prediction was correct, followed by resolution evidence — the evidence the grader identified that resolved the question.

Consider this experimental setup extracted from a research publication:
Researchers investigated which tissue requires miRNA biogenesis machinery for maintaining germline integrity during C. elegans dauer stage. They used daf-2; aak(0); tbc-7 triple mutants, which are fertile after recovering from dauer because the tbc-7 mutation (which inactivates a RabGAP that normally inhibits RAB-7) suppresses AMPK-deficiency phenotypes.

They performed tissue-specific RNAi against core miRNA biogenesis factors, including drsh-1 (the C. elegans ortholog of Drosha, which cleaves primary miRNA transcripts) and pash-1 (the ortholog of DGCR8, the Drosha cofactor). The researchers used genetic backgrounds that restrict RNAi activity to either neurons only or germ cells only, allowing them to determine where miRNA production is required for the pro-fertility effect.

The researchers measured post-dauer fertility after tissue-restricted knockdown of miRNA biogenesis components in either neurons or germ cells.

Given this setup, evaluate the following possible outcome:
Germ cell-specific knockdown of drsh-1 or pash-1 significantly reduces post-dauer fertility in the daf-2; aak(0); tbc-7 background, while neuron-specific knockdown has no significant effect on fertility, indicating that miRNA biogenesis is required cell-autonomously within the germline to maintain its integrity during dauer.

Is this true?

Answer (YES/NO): NO